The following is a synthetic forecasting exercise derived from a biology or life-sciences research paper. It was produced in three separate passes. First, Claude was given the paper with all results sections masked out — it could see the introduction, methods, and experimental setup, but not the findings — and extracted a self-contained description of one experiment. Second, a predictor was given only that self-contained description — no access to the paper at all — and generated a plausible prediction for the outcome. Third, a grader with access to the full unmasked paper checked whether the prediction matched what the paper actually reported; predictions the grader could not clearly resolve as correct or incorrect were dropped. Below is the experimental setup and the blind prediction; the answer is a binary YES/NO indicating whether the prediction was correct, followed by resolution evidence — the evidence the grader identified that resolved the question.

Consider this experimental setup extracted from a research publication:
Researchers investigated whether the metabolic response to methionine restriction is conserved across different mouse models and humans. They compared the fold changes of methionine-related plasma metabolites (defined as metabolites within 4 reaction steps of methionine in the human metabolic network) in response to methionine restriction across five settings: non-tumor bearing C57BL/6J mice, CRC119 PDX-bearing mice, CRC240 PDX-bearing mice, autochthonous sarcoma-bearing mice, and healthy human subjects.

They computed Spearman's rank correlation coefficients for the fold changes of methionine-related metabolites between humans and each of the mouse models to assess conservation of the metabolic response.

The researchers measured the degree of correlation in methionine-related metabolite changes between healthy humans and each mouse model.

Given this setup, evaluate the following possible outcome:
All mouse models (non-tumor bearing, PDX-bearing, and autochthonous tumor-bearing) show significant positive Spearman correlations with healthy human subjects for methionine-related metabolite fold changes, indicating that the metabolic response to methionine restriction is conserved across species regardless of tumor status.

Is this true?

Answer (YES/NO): NO